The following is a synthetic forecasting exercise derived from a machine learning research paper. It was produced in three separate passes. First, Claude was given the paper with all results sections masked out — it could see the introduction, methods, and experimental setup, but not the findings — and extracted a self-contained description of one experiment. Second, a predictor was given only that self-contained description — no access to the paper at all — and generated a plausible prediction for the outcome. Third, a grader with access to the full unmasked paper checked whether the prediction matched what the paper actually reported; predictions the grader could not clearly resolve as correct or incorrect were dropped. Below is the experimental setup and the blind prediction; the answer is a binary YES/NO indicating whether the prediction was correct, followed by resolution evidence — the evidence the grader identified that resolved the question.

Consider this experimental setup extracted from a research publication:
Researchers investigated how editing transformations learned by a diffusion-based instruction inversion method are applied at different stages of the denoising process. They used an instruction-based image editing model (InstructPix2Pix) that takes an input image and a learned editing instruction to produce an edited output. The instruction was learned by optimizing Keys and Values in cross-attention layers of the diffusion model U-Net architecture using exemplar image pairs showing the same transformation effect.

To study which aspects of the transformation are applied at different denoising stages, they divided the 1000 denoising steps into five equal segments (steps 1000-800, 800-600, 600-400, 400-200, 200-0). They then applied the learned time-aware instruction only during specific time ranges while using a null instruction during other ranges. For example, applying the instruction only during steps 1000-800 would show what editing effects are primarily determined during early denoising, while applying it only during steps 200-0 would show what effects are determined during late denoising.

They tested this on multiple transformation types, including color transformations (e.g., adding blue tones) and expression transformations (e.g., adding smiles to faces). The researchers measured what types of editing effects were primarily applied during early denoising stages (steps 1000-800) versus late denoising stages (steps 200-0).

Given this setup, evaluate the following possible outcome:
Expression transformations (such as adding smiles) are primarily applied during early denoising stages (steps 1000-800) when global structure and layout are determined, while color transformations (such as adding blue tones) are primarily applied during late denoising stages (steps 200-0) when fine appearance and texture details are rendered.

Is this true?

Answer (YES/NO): NO